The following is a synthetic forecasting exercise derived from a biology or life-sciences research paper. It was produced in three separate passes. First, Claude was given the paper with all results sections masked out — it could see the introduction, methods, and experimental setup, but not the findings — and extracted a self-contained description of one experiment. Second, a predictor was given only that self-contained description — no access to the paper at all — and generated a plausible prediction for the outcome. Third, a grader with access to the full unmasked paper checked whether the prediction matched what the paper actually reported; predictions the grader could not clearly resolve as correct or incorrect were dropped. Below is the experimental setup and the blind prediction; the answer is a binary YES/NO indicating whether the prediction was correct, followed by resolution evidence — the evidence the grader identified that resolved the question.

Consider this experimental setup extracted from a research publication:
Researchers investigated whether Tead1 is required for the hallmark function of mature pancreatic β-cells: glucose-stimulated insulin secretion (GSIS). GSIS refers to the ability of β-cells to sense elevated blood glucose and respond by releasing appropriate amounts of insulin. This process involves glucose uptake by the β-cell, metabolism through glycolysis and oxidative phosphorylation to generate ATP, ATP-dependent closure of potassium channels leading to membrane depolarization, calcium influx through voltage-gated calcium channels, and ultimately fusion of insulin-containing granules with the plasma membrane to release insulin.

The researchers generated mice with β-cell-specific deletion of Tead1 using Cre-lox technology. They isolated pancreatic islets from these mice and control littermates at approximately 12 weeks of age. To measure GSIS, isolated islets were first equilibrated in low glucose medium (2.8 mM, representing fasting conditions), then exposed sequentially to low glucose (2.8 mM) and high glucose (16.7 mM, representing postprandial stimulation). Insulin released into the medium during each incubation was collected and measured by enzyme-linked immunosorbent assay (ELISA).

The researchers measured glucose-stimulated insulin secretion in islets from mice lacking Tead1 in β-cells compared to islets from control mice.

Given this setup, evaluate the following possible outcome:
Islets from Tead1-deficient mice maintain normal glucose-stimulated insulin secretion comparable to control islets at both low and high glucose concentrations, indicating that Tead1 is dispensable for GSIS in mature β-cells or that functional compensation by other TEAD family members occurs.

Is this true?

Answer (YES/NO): NO